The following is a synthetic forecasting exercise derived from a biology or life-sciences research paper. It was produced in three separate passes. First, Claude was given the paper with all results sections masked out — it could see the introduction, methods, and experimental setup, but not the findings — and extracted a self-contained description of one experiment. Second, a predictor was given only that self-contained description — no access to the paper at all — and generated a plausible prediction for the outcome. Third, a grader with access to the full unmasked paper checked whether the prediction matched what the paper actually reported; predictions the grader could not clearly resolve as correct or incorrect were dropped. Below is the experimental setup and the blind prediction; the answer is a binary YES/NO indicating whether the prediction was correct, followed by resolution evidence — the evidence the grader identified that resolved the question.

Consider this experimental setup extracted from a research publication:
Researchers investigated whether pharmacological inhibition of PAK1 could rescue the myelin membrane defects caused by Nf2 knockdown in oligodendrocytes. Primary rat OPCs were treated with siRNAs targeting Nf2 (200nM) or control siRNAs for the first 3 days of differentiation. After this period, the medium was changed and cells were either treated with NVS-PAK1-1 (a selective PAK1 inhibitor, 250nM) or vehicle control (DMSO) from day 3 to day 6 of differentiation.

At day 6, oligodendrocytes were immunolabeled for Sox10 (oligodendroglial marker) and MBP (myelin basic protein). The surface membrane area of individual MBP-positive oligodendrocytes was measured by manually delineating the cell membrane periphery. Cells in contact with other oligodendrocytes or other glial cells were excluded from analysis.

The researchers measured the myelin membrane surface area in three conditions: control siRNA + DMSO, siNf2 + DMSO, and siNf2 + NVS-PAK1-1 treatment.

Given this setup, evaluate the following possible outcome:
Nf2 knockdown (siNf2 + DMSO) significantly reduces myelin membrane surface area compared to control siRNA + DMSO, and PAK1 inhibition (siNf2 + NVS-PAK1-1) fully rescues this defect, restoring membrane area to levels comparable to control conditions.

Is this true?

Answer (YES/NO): YES